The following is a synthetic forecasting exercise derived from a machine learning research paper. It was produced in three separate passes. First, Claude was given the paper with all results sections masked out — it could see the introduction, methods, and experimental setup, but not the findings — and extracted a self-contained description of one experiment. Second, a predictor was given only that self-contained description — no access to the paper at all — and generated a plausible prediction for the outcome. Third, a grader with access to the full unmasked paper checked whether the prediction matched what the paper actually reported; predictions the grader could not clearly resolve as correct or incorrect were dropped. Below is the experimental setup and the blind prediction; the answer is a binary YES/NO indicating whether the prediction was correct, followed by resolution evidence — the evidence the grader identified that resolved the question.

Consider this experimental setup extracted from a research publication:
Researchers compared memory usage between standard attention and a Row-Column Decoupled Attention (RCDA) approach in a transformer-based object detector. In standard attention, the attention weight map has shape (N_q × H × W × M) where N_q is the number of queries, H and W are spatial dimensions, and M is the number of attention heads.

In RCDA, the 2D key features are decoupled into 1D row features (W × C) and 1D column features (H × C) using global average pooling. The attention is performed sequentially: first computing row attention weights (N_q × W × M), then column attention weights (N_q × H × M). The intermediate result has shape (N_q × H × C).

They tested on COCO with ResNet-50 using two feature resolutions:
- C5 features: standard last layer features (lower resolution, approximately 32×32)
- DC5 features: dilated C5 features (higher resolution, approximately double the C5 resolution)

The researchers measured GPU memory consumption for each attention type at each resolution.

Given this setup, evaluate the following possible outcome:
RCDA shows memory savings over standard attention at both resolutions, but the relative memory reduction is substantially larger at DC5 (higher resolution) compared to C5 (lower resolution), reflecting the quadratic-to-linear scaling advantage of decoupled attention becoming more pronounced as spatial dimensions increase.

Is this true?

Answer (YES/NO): YES